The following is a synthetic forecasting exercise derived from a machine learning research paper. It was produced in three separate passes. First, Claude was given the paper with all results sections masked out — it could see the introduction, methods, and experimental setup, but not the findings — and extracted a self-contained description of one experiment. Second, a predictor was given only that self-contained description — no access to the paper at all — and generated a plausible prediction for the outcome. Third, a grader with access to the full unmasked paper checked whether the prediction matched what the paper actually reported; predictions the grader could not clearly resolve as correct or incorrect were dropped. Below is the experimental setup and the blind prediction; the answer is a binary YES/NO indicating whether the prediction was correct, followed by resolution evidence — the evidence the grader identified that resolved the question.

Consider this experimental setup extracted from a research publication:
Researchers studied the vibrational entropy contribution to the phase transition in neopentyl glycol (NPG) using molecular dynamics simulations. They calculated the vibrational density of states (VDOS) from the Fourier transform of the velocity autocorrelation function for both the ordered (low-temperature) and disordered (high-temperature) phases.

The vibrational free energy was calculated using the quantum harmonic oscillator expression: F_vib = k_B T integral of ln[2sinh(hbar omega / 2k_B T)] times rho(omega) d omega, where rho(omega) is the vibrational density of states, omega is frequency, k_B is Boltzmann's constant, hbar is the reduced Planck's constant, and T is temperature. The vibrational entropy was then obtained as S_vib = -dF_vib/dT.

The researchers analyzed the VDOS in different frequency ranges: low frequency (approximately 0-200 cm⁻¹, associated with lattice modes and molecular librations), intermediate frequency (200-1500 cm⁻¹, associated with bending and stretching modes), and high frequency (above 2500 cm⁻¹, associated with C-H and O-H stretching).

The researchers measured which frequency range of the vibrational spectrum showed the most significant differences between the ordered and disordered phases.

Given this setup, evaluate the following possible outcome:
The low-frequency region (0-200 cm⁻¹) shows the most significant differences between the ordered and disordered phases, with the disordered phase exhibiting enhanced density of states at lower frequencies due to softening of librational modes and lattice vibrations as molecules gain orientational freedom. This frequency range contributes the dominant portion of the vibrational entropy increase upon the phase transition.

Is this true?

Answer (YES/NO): YES